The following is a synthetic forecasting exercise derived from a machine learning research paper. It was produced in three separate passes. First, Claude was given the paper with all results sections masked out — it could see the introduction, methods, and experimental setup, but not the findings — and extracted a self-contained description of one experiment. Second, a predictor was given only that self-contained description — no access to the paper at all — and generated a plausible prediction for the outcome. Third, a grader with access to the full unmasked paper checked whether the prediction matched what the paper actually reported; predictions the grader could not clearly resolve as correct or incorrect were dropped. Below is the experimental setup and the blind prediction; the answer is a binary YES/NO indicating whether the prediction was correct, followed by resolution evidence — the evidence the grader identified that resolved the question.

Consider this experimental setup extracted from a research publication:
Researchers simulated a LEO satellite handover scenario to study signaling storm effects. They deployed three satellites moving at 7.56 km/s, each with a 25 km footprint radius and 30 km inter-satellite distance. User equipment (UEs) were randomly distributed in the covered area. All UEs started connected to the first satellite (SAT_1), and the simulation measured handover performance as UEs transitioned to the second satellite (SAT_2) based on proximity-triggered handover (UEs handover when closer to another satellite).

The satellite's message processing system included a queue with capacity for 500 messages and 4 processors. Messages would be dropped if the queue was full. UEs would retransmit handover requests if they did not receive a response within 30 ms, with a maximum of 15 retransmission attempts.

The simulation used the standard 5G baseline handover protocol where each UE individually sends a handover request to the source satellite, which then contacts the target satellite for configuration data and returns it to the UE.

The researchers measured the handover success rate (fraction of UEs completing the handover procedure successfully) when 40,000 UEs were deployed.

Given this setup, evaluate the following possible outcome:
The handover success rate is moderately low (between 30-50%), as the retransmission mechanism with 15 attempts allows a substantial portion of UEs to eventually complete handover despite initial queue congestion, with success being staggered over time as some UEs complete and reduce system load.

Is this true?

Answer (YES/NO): NO